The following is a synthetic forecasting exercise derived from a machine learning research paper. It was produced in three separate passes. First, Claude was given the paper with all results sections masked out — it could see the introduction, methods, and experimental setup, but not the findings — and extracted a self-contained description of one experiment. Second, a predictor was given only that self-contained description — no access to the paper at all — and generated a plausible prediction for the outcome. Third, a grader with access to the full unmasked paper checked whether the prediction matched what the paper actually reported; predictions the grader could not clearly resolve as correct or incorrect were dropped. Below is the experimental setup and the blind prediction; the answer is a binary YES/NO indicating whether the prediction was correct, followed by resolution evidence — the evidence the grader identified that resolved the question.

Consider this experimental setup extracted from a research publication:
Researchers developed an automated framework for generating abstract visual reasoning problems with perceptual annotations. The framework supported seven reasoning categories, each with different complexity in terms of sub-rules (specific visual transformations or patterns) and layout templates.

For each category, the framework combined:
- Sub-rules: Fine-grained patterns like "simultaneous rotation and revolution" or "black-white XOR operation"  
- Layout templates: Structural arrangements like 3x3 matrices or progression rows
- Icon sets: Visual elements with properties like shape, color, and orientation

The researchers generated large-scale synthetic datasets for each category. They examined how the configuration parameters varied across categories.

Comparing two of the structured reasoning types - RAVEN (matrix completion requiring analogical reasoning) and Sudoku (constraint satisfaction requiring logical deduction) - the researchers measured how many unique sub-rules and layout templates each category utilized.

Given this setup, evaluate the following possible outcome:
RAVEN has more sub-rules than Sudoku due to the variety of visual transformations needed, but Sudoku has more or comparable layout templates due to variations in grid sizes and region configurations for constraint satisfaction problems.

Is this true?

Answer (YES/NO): NO